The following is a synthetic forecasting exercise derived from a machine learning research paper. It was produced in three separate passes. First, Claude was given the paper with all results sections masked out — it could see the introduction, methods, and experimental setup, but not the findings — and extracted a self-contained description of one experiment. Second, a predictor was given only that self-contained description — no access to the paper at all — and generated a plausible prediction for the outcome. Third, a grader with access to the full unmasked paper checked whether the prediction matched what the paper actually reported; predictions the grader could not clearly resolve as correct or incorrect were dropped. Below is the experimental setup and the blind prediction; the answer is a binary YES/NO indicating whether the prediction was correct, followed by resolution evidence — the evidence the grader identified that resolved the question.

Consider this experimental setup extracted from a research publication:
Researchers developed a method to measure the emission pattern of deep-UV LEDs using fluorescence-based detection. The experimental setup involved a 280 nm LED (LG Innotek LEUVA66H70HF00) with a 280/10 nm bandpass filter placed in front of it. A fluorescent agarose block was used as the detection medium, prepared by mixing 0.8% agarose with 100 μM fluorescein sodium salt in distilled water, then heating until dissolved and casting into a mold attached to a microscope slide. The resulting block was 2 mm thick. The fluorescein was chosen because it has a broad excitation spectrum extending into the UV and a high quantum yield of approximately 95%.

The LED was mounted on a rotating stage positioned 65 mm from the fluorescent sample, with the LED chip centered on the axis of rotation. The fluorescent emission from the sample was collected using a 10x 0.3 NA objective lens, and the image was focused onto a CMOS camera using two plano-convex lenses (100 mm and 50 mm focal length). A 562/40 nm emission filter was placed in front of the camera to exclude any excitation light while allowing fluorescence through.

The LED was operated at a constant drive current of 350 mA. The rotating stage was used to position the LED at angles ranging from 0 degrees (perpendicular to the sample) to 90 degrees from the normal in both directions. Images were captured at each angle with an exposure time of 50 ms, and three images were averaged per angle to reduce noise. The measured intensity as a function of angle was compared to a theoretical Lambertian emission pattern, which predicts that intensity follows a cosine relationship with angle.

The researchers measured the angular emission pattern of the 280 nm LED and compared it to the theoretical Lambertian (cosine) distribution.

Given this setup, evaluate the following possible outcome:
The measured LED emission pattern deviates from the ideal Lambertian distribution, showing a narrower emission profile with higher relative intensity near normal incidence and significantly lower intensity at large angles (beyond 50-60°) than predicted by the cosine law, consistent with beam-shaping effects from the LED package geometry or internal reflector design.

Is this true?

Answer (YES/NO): NO